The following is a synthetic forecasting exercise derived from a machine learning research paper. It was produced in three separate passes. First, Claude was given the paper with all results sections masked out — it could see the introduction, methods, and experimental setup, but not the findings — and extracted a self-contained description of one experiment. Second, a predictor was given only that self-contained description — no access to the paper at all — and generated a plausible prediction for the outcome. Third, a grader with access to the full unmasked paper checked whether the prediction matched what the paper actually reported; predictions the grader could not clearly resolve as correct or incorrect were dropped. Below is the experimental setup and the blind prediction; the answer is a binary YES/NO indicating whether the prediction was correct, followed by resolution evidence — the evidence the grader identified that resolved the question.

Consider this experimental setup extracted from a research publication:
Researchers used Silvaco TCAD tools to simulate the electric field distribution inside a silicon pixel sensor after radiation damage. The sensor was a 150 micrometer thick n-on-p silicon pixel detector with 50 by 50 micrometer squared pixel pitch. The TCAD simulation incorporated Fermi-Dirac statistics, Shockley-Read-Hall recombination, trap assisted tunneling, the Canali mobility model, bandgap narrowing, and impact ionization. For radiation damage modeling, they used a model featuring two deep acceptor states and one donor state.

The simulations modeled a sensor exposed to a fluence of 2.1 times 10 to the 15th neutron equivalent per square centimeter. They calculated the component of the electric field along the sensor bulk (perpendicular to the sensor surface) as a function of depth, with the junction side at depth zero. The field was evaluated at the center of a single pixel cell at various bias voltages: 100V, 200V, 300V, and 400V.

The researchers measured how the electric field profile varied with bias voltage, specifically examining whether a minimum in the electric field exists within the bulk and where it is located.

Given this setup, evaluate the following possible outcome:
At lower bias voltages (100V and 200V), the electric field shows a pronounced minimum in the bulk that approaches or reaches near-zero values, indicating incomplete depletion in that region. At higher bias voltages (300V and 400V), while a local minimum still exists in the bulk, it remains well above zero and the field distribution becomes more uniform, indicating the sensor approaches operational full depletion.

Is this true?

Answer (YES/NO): NO